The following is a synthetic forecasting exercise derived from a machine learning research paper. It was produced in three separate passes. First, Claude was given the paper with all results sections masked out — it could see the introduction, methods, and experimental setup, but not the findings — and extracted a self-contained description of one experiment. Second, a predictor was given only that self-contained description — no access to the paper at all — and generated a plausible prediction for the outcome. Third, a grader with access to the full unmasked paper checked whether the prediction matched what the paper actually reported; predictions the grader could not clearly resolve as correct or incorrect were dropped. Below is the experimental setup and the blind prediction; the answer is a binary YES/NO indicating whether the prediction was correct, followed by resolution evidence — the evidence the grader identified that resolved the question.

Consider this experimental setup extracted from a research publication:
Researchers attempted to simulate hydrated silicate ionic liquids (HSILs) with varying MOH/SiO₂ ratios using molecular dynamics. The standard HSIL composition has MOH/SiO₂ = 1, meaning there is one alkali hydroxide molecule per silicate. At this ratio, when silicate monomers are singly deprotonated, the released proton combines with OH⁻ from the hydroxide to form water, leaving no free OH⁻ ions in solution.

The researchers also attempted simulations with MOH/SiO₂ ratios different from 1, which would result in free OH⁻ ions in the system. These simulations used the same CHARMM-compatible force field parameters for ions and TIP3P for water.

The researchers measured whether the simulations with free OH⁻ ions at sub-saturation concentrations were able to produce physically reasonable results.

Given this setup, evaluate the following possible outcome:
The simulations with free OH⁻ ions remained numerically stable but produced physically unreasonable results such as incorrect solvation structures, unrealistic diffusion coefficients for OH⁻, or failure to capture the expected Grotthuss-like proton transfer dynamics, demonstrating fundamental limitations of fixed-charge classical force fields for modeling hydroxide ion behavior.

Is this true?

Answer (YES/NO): NO